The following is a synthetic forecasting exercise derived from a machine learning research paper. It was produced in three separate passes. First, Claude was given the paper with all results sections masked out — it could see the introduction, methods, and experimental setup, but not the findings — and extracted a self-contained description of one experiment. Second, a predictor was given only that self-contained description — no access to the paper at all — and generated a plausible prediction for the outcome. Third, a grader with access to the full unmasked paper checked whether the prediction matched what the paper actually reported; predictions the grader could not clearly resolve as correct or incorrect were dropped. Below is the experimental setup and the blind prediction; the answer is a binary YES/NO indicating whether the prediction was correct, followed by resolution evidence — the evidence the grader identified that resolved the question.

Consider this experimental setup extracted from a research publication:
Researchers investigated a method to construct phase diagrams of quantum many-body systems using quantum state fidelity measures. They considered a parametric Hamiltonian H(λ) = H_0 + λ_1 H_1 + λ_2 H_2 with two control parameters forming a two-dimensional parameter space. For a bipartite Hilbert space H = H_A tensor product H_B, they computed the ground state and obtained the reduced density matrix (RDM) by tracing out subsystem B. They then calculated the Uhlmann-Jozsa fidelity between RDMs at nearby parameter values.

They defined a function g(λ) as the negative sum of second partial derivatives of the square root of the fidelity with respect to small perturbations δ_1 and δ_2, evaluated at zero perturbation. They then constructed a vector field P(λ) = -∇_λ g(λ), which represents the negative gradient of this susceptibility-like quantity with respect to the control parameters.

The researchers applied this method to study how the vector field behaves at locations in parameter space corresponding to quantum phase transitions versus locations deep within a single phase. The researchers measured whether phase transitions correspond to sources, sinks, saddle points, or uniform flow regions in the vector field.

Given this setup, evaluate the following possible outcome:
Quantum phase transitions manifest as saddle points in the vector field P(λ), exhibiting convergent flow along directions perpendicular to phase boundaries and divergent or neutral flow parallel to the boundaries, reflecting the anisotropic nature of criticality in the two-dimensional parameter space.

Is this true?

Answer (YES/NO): NO